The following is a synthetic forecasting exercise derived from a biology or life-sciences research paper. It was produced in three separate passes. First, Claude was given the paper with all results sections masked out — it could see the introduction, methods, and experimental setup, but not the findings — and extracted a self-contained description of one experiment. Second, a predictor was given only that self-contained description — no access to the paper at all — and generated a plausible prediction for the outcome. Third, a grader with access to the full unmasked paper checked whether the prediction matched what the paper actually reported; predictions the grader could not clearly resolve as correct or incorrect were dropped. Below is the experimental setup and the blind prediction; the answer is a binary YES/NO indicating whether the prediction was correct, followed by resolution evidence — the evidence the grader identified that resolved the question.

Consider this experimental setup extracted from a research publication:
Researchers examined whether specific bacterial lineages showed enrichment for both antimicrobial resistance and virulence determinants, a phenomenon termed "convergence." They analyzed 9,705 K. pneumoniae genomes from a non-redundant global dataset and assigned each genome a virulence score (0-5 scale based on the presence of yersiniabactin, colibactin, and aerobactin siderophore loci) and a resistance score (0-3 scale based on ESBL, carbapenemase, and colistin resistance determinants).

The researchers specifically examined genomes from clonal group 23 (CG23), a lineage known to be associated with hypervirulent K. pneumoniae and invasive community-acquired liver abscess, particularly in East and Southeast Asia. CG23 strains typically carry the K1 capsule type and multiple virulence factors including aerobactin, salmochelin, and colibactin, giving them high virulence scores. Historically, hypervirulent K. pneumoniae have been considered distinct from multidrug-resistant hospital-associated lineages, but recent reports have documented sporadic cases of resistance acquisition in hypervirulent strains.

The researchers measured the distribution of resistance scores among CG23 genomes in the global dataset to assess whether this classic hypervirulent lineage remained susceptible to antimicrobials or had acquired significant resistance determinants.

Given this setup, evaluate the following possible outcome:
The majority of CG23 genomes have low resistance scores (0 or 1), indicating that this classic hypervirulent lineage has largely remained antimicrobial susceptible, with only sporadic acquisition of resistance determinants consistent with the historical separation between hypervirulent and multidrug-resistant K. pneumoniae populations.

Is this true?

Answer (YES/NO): YES